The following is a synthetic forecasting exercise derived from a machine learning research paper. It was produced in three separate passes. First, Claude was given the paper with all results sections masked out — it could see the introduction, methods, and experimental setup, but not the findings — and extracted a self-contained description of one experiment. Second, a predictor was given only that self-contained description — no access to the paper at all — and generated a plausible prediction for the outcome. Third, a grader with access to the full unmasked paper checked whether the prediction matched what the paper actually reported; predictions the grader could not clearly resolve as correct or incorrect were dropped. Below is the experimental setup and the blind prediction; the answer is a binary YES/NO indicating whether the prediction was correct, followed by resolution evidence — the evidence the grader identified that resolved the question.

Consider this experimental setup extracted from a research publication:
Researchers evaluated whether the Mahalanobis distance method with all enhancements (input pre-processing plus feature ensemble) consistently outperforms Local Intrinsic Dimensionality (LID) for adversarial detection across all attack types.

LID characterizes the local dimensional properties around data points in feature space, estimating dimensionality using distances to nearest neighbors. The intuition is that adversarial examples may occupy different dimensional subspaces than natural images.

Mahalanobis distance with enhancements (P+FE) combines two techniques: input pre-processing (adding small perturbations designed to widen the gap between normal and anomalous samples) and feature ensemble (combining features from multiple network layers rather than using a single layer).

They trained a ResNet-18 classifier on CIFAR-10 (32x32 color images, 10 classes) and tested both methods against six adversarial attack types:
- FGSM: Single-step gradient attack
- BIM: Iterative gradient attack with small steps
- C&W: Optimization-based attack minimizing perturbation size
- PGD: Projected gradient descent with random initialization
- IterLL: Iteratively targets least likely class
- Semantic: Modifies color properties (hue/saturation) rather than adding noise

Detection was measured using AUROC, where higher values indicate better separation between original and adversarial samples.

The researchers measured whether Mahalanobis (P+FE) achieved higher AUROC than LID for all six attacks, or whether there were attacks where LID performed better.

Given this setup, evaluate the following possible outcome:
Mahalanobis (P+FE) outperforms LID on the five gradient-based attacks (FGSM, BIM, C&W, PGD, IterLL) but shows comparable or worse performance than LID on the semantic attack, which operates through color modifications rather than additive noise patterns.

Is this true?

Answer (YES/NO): YES